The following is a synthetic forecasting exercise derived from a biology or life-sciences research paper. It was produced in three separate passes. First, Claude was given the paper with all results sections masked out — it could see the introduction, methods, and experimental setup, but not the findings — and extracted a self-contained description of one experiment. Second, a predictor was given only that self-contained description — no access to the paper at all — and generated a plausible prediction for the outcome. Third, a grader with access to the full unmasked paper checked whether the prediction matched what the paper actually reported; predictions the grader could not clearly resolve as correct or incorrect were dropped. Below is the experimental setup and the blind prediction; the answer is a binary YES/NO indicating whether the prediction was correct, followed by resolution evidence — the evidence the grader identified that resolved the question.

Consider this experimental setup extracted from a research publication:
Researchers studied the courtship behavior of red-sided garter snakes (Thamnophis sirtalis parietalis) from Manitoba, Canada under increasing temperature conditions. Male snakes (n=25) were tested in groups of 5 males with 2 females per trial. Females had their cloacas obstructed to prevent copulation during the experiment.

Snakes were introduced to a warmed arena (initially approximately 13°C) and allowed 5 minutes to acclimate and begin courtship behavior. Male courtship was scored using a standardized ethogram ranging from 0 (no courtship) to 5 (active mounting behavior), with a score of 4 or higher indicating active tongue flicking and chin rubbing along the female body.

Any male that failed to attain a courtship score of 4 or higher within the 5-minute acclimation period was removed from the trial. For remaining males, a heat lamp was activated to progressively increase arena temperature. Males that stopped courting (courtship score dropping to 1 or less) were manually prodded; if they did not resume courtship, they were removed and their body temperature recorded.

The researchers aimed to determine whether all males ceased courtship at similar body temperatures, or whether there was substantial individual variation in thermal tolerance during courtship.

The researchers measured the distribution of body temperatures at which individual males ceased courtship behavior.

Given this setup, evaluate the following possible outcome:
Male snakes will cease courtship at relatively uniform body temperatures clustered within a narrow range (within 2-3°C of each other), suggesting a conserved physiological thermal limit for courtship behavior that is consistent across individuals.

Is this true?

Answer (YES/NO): NO